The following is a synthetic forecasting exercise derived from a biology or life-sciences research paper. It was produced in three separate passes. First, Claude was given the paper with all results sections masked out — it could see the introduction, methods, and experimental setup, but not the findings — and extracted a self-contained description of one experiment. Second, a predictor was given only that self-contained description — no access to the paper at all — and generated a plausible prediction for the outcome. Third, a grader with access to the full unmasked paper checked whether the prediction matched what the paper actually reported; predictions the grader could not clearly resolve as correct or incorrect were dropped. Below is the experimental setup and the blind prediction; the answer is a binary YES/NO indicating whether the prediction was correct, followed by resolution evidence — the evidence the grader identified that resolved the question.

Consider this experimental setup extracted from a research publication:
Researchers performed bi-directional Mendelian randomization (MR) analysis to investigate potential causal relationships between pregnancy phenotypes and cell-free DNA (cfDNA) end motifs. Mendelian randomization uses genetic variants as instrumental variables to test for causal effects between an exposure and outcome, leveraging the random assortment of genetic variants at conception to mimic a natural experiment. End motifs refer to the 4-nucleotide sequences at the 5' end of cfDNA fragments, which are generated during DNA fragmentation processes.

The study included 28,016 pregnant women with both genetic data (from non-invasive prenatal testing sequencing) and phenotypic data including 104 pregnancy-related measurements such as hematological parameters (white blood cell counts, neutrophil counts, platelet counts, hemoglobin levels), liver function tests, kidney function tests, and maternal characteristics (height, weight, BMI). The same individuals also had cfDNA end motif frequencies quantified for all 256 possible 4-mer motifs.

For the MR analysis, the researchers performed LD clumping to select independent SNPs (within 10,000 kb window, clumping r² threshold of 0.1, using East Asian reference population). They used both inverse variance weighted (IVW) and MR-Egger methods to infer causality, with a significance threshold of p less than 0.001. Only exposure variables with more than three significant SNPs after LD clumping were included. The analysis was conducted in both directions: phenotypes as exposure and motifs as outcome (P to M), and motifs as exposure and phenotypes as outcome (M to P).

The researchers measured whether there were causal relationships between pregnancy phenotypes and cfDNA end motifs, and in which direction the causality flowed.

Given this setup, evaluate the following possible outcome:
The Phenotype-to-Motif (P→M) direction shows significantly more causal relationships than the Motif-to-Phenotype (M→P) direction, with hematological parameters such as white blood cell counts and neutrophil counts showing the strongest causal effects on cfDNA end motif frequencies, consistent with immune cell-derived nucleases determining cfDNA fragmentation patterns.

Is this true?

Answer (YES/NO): YES